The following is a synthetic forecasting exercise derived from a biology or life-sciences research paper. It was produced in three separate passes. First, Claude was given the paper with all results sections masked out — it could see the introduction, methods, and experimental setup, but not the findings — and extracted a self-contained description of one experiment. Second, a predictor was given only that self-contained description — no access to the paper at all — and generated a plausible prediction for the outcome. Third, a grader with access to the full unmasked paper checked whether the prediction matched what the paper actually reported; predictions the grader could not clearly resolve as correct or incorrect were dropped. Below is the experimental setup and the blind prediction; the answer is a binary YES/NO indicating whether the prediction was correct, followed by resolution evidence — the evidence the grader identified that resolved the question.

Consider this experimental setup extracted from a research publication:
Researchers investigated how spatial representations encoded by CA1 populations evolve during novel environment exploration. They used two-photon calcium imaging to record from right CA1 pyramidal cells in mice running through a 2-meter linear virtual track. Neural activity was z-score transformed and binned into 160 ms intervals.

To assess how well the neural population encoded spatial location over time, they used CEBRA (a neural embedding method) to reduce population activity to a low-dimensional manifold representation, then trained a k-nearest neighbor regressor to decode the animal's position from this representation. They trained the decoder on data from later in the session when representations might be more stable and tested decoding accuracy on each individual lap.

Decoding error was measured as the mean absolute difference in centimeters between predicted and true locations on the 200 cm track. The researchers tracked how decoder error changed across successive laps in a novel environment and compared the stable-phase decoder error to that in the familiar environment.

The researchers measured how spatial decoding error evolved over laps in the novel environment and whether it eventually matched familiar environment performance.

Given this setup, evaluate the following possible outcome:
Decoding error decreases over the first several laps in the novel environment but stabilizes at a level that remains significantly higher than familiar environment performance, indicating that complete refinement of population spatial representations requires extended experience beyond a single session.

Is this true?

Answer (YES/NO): NO